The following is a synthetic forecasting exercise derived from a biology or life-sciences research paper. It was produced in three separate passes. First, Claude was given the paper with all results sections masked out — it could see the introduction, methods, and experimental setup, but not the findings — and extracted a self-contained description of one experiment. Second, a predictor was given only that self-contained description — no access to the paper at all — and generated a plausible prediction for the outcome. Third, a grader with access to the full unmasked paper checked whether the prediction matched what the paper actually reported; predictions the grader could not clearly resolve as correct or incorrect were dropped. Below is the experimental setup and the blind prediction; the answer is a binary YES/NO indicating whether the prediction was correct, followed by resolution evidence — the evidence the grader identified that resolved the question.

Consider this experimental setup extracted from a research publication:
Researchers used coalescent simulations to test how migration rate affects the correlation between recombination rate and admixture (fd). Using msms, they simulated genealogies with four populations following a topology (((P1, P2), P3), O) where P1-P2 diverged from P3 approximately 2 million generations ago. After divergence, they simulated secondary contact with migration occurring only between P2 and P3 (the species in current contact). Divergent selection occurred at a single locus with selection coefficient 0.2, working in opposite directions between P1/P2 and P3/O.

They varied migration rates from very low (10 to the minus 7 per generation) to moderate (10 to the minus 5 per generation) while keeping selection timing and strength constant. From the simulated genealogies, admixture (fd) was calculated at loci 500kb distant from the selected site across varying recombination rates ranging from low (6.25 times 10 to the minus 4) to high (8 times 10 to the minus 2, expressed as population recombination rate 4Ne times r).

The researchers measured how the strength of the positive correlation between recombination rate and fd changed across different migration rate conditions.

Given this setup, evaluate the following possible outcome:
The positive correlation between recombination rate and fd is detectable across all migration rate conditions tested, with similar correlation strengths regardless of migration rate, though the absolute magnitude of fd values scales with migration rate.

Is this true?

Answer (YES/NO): NO